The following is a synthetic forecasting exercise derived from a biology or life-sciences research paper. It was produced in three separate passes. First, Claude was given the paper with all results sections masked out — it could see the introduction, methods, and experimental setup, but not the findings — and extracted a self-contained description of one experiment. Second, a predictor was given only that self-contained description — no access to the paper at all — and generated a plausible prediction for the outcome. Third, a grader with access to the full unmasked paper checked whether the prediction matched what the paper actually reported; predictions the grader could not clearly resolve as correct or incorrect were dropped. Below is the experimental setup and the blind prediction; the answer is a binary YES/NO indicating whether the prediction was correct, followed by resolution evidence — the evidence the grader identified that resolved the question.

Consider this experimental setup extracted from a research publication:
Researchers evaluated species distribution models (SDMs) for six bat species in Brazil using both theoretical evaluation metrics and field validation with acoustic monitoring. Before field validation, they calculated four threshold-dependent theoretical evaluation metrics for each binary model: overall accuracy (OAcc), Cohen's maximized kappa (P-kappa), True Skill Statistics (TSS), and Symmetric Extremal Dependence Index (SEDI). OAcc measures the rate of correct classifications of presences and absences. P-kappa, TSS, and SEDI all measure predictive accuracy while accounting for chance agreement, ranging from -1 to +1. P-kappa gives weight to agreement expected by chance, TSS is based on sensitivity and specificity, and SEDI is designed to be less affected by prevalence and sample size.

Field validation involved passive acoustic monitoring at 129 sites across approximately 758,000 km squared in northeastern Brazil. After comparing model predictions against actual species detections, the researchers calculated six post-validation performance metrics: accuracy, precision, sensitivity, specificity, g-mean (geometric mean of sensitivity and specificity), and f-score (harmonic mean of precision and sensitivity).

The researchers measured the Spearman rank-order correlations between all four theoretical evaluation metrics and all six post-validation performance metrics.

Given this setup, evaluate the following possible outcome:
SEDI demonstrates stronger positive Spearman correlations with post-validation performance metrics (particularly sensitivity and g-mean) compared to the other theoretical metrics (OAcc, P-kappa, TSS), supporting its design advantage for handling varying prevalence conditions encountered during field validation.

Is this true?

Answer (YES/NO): NO